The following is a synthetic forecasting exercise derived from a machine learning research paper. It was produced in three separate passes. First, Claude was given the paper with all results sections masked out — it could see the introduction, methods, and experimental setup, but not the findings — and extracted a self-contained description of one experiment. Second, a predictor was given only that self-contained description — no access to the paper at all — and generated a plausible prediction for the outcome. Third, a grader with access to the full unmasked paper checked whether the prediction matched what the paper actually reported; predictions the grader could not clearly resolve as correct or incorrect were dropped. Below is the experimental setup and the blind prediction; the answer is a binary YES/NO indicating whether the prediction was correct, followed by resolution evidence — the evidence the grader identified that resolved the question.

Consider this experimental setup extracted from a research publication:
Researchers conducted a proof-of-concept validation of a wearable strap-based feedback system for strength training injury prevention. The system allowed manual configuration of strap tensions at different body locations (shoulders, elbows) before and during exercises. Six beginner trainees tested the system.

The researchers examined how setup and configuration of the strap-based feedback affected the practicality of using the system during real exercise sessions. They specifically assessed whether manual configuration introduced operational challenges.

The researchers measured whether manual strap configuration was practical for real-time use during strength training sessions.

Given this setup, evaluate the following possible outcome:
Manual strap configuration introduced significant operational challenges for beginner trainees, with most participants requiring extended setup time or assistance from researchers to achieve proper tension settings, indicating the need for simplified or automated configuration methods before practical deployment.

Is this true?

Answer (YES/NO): NO